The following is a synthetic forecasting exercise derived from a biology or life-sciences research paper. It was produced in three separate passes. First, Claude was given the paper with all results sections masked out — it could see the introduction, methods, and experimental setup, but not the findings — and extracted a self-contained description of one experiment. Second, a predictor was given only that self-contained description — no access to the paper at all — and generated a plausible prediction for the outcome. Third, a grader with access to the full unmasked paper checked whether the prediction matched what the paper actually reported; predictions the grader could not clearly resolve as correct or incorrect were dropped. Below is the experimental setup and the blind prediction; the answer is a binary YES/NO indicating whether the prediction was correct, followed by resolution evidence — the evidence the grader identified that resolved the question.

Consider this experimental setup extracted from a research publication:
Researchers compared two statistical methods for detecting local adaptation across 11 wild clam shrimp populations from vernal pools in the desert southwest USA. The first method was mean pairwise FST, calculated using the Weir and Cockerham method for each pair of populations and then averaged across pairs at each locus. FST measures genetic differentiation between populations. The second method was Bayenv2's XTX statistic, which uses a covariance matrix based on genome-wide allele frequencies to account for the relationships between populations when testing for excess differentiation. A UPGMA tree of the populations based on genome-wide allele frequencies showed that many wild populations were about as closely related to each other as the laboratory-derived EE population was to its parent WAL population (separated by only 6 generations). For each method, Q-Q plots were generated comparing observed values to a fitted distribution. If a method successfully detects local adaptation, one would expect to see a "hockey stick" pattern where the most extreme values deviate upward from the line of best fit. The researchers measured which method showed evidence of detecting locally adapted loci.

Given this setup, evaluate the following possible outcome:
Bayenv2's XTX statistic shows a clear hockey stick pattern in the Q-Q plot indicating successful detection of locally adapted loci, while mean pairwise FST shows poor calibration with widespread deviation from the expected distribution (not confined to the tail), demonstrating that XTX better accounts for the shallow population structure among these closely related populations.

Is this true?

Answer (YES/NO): NO